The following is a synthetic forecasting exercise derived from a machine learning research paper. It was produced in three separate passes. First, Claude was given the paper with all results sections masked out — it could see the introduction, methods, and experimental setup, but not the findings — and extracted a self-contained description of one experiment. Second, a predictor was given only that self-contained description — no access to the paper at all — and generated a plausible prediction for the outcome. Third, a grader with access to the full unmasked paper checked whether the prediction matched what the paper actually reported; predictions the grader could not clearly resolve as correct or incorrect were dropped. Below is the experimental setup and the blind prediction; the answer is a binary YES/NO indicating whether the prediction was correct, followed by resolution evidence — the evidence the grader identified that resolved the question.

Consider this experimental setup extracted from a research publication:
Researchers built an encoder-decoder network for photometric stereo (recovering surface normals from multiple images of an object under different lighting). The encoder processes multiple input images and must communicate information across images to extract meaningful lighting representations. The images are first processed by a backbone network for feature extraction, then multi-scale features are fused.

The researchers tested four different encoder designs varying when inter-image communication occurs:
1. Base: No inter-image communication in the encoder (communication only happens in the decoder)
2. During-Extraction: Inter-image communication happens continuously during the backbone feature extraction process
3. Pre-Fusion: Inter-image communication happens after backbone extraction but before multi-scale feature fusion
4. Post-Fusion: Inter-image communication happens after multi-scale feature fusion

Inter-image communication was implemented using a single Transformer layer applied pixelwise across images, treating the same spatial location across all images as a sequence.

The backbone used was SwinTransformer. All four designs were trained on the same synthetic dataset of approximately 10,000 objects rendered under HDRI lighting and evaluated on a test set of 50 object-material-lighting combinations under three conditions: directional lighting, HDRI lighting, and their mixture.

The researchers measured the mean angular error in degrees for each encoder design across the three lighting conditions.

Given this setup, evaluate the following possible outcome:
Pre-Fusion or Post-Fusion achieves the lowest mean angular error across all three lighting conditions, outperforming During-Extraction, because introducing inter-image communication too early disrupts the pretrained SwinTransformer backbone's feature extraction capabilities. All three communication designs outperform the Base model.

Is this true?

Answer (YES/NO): NO